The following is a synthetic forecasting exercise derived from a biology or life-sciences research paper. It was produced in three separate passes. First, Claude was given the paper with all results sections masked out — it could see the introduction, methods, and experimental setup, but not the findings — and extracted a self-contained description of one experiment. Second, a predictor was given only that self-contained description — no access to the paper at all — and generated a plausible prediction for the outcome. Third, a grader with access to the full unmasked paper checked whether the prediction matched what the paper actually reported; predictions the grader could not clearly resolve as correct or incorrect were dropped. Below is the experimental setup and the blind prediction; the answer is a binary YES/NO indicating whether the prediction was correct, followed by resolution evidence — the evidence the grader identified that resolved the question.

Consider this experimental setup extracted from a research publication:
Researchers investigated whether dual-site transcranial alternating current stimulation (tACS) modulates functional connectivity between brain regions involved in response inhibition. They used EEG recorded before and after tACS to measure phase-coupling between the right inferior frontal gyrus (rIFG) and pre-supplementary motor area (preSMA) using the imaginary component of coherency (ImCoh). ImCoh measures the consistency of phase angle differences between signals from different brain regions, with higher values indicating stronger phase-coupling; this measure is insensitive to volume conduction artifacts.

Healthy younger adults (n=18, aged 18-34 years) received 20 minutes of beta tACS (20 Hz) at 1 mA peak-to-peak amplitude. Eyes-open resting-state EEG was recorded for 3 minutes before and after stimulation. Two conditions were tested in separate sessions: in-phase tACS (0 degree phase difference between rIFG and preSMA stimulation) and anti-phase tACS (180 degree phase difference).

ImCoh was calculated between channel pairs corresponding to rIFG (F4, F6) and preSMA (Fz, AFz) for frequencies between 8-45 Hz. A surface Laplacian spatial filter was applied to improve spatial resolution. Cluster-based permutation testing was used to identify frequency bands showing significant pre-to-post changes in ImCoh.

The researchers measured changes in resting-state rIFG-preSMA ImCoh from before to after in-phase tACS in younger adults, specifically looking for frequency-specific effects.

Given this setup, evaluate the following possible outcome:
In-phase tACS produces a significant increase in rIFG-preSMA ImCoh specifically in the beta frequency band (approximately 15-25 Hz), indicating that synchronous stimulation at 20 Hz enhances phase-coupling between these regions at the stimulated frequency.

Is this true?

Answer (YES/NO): NO